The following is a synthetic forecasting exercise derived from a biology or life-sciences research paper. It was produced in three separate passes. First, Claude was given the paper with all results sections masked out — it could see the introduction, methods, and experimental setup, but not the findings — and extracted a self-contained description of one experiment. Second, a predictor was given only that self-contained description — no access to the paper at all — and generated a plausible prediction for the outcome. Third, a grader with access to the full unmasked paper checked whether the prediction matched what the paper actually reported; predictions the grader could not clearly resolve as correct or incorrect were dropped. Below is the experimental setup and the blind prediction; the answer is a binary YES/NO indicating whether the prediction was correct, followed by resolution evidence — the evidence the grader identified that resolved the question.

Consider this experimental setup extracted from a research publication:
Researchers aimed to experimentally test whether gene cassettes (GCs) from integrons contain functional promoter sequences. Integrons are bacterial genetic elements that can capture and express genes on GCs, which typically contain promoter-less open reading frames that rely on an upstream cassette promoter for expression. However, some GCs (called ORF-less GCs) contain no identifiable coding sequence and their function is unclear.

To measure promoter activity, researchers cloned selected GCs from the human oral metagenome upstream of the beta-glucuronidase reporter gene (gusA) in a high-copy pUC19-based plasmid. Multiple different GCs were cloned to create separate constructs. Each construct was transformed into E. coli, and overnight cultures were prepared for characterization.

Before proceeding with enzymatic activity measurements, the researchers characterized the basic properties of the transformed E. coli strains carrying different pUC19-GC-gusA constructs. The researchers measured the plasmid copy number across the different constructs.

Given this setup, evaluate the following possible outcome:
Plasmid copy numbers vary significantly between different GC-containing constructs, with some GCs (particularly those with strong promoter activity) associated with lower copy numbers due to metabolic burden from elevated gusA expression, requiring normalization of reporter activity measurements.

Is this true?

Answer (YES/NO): NO